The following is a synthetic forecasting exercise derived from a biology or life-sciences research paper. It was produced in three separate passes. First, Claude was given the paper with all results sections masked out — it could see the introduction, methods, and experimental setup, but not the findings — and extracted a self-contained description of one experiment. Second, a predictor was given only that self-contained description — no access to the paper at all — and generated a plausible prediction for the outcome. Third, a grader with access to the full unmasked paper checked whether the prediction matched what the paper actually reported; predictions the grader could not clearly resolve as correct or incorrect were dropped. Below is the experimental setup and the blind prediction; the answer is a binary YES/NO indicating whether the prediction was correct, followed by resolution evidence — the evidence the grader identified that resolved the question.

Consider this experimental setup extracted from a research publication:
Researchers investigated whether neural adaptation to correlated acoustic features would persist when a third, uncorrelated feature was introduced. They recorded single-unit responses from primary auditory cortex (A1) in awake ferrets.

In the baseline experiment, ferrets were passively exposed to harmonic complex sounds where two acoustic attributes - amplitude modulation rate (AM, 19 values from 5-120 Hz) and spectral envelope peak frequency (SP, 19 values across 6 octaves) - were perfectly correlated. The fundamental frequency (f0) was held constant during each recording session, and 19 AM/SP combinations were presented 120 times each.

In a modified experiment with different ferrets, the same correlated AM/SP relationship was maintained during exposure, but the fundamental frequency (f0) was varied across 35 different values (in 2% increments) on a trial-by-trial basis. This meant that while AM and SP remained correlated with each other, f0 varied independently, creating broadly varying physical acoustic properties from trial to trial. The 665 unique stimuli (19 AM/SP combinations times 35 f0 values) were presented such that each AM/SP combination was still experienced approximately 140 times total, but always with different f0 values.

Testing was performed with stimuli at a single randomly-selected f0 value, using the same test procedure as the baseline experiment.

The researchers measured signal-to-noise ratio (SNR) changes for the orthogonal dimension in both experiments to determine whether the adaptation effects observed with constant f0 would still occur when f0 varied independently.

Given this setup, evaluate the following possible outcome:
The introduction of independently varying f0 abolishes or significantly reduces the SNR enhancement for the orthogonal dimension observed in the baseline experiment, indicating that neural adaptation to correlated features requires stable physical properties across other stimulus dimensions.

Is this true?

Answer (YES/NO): NO